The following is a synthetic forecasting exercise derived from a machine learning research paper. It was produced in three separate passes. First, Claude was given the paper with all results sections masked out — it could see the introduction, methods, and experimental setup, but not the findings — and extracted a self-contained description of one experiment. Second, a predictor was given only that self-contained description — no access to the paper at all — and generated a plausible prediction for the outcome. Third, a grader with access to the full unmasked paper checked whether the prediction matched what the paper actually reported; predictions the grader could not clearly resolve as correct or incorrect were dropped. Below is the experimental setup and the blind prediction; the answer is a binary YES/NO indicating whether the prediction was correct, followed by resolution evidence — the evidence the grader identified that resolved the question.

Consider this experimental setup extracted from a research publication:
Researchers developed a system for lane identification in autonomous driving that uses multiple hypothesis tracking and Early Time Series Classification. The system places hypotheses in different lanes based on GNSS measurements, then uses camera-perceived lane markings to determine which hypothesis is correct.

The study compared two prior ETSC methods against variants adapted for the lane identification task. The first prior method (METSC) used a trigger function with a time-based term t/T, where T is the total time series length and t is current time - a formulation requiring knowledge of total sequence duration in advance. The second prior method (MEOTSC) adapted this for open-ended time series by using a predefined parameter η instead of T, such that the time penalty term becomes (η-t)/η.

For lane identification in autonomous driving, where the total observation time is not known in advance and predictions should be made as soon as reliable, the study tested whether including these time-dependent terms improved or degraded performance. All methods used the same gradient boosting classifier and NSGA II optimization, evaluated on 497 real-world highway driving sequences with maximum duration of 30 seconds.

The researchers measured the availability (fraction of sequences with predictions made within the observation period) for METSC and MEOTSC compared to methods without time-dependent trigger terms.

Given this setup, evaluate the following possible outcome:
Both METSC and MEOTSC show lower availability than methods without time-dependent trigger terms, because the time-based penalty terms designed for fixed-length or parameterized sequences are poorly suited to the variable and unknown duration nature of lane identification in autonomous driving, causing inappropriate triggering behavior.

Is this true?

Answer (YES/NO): NO